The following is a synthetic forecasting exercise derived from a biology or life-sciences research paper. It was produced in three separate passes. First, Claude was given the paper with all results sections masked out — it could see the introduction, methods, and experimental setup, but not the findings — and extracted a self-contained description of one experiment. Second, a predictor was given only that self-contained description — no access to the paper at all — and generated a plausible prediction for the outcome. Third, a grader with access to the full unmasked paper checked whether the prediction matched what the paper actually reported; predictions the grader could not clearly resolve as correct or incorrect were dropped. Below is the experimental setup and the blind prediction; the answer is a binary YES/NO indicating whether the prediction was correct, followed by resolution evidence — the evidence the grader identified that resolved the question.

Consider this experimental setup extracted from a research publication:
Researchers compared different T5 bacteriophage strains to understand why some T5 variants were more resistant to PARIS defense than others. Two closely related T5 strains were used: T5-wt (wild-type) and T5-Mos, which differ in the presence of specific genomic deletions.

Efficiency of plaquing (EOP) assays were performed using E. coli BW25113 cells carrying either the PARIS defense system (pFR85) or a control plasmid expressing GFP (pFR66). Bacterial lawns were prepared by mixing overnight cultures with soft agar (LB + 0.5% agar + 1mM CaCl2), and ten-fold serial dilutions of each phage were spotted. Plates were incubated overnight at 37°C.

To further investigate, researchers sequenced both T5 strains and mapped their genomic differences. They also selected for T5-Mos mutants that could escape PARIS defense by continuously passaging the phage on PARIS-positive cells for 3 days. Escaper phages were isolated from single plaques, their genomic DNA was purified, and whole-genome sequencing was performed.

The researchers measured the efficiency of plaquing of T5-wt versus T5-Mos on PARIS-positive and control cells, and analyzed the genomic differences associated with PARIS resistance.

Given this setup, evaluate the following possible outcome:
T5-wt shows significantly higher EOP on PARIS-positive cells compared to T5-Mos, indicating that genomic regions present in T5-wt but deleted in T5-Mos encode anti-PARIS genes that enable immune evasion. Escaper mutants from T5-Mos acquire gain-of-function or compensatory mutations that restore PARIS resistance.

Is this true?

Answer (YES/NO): NO